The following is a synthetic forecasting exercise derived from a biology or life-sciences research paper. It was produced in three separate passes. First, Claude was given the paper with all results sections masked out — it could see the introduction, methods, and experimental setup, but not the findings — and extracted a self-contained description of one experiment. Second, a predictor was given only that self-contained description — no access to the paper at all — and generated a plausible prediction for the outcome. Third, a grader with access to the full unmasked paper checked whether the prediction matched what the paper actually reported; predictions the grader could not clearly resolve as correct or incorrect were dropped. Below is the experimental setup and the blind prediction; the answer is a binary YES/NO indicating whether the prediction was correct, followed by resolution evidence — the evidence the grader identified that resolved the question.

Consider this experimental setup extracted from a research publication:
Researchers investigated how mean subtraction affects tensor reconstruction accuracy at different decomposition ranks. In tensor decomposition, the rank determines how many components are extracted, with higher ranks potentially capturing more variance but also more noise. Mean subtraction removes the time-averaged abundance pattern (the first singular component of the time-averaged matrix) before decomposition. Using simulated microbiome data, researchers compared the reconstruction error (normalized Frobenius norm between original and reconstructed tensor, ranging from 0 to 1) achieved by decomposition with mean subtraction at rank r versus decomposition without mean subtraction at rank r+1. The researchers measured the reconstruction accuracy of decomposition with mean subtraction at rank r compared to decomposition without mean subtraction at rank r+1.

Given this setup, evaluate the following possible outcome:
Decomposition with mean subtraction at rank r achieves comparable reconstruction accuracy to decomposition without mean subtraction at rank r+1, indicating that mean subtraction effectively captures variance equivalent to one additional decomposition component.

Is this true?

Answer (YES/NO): YES